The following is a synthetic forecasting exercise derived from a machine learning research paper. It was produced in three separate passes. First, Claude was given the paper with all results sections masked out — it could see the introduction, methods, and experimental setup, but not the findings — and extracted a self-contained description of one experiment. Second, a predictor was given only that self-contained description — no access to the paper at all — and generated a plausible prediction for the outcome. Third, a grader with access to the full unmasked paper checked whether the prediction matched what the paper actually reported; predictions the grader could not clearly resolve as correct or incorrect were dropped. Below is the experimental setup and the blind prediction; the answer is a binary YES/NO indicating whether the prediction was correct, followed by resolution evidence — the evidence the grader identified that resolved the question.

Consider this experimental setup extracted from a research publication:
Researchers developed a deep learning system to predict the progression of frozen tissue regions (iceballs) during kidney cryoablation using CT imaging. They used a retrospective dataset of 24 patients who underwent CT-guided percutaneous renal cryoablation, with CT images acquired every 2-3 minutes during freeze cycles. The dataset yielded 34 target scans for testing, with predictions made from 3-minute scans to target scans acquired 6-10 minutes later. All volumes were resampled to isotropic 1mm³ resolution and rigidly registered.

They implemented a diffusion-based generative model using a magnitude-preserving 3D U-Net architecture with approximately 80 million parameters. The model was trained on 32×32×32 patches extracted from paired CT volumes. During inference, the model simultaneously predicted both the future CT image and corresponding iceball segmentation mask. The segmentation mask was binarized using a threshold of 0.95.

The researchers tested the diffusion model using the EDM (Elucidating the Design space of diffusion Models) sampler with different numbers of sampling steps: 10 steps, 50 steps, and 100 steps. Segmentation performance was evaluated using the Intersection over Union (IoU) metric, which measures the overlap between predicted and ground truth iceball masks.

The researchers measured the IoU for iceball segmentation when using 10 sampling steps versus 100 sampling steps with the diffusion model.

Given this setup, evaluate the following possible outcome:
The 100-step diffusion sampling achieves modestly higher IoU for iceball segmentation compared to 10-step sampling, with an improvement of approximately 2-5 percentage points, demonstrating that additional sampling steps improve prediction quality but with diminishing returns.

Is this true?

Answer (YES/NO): NO